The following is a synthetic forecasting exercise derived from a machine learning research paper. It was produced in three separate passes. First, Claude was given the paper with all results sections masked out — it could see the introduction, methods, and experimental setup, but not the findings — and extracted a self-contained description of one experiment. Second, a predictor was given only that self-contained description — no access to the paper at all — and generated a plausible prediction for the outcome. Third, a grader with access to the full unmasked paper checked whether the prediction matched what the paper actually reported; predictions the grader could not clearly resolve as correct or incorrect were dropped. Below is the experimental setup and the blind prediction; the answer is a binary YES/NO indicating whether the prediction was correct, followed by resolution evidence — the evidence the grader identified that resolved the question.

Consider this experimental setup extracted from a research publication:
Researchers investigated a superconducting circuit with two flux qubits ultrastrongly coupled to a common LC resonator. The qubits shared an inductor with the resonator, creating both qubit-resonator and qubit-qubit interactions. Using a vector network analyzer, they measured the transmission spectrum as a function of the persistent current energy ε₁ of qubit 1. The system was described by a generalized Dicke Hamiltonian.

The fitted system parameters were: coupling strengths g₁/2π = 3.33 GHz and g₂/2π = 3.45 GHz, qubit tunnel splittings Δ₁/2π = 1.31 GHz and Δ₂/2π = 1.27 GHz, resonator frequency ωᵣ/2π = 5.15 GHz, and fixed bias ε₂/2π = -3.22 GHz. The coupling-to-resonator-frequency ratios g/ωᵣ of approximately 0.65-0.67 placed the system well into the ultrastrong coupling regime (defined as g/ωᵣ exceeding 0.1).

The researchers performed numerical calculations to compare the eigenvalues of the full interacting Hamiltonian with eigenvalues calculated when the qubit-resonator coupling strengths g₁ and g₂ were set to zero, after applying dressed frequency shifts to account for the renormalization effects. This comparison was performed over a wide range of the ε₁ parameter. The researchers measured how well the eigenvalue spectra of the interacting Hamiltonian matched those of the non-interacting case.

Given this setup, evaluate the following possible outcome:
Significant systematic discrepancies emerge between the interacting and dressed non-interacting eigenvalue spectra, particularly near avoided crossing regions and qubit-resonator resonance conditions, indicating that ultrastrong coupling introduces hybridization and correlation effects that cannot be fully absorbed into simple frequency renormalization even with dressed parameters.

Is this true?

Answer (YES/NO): NO